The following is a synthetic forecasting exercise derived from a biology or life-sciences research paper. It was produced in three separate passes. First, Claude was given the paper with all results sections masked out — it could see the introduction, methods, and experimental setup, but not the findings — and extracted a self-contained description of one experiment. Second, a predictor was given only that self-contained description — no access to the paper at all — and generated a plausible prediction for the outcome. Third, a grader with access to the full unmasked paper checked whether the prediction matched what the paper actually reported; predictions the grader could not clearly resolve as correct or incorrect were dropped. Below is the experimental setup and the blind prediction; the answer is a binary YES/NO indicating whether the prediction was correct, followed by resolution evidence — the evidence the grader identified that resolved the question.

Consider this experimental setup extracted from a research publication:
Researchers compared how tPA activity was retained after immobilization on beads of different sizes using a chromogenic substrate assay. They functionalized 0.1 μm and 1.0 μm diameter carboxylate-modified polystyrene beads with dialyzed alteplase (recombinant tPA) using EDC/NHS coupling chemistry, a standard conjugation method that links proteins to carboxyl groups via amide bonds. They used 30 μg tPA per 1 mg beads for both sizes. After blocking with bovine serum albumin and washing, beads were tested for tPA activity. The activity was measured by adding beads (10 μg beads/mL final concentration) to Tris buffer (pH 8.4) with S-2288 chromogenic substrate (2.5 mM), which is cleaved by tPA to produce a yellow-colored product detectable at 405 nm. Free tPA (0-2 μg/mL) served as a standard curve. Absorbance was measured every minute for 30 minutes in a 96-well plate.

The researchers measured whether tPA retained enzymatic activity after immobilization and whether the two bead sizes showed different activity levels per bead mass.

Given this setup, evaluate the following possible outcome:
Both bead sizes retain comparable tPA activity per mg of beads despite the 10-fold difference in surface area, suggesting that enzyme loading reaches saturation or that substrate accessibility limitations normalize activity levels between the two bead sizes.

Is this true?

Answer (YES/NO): NO